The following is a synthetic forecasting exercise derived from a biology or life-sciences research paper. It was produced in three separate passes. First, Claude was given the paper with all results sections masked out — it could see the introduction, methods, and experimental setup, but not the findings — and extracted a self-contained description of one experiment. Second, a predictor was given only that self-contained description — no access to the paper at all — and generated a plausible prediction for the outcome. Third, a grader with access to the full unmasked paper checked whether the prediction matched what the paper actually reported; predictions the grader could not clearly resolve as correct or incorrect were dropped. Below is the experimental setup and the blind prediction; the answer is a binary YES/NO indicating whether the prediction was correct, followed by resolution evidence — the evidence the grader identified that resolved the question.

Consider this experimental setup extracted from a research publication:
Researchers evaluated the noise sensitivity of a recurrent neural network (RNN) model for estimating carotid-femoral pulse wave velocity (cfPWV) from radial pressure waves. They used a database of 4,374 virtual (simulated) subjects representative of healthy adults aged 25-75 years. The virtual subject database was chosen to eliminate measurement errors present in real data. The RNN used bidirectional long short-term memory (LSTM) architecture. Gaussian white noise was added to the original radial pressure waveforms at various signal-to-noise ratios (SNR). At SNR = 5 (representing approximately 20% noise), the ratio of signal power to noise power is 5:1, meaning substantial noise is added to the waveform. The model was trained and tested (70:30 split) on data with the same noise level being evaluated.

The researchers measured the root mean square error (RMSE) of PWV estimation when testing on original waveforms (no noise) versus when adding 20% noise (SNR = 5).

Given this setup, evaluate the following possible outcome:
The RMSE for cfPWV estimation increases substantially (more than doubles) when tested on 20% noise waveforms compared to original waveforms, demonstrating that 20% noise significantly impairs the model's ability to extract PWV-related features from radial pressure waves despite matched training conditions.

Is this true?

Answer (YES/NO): YES